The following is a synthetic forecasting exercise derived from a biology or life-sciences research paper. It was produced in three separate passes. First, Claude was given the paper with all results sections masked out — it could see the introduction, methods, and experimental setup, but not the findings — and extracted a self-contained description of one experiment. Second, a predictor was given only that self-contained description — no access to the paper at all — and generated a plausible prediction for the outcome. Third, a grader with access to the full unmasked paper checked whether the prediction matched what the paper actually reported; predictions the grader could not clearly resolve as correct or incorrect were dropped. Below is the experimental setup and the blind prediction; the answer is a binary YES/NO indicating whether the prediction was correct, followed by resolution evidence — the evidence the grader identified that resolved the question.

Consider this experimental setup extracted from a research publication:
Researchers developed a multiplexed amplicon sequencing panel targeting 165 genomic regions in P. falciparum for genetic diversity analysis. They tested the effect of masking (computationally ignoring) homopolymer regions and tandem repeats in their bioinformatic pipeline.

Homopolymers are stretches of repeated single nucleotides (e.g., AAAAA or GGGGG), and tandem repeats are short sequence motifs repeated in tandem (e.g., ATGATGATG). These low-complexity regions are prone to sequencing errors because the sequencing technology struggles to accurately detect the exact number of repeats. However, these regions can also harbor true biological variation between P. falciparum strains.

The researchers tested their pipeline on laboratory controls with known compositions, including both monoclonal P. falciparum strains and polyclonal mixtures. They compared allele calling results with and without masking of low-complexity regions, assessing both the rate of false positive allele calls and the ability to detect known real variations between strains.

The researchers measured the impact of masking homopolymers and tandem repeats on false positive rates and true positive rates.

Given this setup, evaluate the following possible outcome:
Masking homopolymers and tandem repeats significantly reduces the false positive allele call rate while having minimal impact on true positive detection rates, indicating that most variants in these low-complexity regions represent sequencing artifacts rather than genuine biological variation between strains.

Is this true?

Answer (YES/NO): NO